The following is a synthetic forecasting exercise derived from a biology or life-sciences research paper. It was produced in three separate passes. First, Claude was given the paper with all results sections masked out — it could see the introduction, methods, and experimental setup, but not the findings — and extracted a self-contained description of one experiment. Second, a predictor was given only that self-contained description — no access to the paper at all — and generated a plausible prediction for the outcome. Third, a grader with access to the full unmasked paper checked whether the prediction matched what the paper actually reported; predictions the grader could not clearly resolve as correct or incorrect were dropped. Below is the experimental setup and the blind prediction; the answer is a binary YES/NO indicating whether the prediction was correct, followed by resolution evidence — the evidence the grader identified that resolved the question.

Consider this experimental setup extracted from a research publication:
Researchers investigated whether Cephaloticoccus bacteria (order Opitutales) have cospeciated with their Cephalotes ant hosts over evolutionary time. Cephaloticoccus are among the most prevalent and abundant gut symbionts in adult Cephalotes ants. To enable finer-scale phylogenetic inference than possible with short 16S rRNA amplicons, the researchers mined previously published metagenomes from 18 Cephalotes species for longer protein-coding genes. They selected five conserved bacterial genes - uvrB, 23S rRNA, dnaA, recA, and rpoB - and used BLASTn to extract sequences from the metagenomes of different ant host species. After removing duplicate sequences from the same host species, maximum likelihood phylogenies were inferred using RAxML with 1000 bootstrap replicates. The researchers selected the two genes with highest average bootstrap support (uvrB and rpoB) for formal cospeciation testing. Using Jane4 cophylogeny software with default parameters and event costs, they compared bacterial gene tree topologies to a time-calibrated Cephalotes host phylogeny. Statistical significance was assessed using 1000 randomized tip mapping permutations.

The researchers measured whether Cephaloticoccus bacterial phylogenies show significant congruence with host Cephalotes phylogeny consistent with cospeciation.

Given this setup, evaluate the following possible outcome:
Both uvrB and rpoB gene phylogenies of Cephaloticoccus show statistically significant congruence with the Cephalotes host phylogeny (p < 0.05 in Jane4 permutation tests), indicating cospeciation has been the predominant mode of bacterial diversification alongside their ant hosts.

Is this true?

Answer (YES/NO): YES